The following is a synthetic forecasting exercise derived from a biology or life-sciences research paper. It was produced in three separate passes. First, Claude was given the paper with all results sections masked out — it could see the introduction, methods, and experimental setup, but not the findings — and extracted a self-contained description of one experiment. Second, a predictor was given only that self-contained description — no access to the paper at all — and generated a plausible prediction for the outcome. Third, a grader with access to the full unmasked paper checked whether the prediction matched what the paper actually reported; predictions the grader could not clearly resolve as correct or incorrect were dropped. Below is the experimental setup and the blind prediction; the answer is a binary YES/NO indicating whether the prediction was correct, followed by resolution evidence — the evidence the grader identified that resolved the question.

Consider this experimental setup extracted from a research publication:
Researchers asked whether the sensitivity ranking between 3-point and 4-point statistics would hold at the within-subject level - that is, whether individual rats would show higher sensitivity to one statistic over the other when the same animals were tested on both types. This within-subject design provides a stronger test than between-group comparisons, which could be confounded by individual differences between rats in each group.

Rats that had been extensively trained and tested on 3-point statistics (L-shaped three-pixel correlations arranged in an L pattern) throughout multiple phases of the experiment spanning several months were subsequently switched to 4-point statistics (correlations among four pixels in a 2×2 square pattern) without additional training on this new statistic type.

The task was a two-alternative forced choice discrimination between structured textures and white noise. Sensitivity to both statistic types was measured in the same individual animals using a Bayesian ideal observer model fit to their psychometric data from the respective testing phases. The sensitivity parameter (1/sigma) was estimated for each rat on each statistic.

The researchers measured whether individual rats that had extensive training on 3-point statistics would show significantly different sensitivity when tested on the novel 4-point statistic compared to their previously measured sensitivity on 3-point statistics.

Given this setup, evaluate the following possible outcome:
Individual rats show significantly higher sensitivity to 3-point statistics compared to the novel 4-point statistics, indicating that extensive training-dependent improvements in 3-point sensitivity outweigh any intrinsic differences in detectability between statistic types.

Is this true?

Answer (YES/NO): NO